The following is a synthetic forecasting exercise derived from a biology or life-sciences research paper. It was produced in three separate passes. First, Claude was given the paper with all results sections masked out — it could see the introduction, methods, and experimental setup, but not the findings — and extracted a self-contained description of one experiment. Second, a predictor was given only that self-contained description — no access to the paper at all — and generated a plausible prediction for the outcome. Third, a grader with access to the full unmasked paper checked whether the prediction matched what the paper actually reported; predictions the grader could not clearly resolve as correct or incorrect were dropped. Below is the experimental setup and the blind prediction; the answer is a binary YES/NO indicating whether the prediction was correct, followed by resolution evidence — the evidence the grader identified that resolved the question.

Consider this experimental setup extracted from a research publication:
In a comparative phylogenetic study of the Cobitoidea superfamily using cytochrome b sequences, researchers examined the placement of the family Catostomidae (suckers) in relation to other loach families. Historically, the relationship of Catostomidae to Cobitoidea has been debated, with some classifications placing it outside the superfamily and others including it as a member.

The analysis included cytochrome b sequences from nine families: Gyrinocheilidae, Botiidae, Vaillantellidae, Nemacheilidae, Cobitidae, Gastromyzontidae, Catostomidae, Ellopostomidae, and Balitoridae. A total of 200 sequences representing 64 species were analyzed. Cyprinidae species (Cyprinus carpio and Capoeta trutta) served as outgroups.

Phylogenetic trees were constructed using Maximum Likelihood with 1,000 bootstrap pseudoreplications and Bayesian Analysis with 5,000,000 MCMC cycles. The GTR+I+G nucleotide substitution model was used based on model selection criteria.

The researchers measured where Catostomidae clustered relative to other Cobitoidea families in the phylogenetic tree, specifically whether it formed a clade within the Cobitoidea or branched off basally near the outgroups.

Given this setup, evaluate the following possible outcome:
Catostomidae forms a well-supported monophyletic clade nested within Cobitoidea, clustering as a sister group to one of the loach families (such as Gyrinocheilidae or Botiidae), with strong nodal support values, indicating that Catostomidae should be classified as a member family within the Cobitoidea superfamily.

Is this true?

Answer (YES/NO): NO